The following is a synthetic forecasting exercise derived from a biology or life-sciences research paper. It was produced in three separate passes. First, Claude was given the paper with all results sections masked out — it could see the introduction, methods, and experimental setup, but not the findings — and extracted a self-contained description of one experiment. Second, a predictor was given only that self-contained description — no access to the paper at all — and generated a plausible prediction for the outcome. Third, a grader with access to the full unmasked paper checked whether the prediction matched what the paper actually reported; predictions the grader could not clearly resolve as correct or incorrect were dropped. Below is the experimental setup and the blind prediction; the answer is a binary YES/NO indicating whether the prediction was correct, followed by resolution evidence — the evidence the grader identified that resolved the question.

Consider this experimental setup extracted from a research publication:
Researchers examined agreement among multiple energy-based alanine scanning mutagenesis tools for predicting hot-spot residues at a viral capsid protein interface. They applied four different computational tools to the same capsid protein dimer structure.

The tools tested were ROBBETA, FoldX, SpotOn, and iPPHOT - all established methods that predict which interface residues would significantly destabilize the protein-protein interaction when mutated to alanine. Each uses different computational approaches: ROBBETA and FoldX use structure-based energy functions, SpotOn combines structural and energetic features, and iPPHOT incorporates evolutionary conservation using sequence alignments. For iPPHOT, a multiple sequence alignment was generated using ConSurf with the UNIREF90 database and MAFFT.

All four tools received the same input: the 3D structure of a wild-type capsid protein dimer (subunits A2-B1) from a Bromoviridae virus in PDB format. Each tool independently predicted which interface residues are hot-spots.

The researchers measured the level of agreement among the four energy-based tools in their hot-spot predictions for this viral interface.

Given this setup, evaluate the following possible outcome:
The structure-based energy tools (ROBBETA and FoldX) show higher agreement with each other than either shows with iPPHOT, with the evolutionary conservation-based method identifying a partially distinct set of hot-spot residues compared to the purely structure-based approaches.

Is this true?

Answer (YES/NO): NO